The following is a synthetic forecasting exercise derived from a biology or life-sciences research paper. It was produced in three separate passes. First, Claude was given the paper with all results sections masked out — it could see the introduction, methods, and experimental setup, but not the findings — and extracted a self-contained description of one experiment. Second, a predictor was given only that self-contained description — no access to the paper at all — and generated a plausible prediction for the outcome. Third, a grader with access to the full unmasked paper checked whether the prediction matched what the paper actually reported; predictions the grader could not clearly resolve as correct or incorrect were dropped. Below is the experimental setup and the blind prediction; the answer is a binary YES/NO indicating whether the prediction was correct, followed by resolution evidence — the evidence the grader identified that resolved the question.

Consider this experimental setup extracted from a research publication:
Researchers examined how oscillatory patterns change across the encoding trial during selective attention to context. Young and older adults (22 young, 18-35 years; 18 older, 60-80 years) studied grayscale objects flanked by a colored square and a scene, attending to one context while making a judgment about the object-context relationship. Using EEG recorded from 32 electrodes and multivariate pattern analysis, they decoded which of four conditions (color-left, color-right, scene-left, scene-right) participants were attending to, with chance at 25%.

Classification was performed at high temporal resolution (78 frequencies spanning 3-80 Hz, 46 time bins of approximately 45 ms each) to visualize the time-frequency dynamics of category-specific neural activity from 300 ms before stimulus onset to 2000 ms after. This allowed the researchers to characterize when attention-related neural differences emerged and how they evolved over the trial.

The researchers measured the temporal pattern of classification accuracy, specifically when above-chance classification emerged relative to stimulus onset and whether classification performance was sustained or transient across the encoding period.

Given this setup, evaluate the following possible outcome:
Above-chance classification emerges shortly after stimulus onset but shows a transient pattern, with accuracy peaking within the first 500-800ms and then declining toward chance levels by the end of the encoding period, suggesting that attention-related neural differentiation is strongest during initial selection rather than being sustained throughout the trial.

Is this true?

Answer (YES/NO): NO